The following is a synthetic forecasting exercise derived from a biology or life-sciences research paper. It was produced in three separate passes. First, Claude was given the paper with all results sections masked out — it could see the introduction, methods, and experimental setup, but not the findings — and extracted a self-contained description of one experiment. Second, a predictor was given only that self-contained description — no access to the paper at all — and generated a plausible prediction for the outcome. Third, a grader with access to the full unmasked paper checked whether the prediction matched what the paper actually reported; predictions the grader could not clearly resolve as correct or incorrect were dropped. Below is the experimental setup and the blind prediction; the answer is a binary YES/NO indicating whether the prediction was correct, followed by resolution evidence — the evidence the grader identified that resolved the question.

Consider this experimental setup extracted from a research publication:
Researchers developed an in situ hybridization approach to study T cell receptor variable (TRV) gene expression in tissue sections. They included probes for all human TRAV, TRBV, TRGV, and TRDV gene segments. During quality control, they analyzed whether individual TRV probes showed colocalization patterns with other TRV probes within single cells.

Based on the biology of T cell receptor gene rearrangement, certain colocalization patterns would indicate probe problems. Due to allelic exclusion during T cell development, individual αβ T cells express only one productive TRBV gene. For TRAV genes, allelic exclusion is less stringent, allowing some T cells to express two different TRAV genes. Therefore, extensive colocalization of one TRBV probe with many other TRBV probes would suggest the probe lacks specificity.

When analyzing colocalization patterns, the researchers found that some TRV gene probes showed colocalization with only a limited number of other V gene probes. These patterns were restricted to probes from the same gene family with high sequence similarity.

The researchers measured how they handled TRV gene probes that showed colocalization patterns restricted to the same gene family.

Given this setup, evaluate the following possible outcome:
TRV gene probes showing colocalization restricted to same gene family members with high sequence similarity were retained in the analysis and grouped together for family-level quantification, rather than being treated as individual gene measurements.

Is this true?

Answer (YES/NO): YES